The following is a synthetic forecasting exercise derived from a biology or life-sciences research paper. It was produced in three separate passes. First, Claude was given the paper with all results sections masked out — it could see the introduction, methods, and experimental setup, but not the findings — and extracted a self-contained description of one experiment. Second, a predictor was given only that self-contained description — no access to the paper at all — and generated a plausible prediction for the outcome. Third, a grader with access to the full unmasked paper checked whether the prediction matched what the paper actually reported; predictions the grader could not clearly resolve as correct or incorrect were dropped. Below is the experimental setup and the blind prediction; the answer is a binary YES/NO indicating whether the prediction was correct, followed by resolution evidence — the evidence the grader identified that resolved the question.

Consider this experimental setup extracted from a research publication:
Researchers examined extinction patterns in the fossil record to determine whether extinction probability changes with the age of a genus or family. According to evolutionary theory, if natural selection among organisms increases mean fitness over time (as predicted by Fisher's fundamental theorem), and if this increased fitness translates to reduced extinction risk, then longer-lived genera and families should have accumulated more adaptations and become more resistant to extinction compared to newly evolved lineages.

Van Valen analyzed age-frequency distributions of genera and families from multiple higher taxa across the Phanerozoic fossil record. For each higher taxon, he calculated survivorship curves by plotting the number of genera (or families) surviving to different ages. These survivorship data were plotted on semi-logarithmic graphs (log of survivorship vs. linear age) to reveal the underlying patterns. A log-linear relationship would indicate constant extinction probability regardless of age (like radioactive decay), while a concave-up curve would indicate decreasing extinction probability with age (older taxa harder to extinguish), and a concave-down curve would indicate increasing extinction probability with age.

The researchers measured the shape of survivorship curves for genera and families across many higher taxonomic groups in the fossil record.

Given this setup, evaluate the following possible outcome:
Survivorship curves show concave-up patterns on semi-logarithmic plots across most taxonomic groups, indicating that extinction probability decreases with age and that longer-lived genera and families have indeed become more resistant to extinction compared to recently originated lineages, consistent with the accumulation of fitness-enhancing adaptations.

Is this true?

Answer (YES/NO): NO